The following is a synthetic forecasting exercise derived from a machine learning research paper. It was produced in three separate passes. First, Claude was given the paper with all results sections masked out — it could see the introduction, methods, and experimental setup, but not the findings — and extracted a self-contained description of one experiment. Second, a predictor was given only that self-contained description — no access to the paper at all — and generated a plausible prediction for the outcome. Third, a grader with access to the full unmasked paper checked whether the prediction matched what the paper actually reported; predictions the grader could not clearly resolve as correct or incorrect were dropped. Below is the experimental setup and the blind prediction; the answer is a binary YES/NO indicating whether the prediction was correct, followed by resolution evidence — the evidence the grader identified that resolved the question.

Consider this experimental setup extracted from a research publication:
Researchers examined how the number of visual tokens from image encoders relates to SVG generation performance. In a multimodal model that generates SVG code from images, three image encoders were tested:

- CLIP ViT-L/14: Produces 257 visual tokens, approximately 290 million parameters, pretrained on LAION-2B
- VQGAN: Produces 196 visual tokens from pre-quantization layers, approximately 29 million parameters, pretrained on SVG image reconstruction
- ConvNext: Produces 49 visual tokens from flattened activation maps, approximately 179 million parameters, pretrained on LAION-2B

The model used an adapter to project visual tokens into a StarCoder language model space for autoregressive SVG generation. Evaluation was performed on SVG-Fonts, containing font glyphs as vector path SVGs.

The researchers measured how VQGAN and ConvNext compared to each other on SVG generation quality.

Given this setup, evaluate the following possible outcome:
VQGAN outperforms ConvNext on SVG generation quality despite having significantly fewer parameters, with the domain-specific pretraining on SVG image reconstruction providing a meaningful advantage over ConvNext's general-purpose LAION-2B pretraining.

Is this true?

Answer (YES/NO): NO